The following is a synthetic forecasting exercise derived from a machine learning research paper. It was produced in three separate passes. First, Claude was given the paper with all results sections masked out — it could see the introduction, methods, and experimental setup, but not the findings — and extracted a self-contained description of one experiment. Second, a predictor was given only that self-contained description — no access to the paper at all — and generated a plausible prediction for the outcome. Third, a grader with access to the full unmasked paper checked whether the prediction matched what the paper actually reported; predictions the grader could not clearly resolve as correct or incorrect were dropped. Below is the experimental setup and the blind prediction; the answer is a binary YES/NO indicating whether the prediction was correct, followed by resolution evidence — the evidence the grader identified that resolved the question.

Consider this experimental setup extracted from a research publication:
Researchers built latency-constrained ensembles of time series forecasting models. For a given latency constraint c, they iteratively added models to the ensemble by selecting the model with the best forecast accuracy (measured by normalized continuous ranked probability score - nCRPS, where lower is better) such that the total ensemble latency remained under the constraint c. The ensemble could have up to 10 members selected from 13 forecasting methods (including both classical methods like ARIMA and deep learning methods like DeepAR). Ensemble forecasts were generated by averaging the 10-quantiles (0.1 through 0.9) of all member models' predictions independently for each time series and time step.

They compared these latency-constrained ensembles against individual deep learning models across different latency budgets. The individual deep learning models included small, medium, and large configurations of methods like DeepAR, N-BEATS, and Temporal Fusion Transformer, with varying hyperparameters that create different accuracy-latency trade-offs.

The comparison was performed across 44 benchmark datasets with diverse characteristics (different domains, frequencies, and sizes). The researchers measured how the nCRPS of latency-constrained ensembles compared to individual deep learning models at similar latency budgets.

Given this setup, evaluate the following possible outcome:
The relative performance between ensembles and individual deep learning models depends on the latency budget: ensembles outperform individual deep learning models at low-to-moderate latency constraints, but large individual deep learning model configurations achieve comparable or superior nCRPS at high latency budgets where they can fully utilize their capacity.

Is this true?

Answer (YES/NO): NO